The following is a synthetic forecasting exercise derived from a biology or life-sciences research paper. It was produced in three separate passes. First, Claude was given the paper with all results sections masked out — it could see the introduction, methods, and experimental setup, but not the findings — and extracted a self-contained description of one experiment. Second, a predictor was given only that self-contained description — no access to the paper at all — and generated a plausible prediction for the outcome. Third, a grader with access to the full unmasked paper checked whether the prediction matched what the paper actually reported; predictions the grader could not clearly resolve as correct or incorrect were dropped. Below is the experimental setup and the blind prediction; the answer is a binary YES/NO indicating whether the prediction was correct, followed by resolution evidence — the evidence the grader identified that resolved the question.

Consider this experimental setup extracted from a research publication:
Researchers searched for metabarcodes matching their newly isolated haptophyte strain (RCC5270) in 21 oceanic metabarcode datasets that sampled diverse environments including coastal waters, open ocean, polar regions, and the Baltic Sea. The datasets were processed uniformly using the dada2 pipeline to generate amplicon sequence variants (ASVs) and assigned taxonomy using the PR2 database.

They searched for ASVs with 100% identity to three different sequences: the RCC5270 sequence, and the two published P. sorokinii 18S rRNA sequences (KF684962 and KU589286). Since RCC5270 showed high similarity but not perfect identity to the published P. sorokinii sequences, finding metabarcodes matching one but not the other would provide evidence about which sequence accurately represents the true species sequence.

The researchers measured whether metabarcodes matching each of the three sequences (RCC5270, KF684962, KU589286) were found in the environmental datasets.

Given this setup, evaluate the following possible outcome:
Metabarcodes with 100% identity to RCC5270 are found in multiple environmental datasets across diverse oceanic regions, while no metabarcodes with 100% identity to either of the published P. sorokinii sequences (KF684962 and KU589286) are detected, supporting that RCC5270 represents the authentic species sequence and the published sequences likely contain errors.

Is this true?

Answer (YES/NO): NO